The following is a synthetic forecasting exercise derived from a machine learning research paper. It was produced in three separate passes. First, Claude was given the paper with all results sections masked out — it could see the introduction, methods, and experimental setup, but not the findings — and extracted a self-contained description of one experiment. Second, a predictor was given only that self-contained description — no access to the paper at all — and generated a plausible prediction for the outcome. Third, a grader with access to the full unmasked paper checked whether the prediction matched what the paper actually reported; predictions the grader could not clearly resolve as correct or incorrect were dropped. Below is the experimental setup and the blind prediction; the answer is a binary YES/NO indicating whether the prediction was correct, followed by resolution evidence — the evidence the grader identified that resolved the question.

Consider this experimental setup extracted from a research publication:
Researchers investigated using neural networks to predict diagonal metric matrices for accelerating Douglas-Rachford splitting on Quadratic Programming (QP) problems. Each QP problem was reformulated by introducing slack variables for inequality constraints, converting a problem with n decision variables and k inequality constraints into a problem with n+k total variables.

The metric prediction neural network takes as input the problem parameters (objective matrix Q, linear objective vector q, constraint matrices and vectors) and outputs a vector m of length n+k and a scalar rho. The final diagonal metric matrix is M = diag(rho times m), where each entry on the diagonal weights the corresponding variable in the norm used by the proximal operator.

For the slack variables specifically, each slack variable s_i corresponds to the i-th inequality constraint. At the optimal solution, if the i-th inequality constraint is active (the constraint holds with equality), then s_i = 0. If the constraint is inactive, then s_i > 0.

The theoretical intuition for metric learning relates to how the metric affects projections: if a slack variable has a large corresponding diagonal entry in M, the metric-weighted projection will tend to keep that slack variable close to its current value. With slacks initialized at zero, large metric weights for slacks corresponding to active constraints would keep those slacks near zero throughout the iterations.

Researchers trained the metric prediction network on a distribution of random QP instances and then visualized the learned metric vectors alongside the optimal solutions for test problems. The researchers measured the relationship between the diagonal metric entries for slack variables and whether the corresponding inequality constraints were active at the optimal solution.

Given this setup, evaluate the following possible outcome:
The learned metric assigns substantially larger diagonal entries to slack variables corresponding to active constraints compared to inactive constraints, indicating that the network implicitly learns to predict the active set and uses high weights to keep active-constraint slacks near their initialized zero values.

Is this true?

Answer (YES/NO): YES